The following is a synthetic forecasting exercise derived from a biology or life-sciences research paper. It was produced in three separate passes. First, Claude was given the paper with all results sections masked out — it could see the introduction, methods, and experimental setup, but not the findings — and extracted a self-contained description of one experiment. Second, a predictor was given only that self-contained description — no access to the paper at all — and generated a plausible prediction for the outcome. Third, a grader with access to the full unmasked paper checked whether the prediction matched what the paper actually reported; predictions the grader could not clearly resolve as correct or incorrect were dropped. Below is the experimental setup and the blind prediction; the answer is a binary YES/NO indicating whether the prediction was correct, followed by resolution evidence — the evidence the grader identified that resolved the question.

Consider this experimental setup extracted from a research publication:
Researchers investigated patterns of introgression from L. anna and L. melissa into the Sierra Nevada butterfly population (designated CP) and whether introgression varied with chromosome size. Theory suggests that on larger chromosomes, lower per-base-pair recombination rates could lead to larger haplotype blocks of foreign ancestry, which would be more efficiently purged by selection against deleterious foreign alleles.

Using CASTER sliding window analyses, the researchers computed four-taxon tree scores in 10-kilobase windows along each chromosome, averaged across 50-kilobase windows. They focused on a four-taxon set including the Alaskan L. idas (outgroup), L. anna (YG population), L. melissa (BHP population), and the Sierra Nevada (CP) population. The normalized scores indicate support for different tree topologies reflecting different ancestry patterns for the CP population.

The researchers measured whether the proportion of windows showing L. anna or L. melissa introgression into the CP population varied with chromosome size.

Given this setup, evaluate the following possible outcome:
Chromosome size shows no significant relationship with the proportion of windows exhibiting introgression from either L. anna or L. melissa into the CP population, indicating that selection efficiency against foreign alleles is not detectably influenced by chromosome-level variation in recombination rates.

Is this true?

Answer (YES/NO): NO